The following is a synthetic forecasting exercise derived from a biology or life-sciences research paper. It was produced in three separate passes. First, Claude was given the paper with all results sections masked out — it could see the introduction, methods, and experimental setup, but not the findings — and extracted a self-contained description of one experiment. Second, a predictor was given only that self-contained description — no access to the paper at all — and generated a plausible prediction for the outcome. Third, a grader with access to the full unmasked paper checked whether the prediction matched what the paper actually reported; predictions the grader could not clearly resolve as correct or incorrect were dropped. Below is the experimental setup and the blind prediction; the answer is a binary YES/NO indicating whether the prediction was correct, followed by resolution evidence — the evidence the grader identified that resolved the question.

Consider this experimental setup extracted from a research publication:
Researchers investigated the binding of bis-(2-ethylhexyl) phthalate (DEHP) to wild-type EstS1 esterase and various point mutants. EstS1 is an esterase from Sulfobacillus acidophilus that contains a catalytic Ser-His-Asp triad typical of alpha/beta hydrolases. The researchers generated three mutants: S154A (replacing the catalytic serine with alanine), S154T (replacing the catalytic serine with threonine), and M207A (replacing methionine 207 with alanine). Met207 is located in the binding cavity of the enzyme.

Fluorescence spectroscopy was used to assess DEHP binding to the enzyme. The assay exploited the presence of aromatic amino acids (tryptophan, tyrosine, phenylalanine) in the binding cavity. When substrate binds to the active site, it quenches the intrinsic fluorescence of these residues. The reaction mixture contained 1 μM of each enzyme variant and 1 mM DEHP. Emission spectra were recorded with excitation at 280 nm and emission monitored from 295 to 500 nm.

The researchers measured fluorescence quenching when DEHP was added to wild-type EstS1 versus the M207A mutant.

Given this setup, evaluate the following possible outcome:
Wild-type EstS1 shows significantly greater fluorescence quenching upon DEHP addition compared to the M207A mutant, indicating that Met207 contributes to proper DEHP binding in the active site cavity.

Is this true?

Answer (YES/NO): YES